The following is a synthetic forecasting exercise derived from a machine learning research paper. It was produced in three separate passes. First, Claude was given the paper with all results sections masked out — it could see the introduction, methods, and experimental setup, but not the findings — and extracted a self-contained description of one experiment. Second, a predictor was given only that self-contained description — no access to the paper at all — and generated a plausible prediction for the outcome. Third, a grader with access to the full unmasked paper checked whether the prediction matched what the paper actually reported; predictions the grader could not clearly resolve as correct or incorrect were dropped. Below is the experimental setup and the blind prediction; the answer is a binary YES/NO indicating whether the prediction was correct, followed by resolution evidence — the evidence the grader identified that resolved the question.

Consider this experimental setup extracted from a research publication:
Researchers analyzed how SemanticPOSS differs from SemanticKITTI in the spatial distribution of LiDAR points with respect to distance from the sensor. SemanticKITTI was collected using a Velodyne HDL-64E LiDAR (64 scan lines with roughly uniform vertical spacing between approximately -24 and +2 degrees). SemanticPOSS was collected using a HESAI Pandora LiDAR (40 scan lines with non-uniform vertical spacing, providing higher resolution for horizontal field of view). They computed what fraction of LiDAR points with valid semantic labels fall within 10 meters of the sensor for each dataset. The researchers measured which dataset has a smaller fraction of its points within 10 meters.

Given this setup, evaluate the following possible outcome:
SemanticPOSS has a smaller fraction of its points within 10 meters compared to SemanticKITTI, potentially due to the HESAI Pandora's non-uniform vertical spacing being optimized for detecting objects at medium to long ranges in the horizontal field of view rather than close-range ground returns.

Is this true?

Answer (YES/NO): YES